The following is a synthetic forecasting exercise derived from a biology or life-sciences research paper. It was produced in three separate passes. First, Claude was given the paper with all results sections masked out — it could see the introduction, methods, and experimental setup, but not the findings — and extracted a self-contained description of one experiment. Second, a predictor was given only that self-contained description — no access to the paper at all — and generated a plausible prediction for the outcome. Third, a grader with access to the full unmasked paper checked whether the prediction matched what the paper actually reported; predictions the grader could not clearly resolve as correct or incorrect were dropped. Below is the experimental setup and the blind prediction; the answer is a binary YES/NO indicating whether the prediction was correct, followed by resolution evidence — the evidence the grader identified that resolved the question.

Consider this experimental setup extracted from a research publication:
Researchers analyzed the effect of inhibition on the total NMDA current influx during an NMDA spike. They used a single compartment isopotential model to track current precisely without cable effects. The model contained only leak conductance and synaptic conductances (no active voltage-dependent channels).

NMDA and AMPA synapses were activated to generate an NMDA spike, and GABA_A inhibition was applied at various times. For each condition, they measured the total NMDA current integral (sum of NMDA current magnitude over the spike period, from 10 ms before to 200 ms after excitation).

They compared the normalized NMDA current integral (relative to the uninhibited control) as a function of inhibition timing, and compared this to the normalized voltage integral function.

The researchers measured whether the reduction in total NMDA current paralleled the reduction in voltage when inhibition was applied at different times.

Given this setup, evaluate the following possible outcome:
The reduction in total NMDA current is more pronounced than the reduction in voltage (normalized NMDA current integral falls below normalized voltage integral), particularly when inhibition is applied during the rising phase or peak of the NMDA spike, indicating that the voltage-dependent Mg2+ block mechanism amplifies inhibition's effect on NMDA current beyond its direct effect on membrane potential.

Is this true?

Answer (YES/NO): NO